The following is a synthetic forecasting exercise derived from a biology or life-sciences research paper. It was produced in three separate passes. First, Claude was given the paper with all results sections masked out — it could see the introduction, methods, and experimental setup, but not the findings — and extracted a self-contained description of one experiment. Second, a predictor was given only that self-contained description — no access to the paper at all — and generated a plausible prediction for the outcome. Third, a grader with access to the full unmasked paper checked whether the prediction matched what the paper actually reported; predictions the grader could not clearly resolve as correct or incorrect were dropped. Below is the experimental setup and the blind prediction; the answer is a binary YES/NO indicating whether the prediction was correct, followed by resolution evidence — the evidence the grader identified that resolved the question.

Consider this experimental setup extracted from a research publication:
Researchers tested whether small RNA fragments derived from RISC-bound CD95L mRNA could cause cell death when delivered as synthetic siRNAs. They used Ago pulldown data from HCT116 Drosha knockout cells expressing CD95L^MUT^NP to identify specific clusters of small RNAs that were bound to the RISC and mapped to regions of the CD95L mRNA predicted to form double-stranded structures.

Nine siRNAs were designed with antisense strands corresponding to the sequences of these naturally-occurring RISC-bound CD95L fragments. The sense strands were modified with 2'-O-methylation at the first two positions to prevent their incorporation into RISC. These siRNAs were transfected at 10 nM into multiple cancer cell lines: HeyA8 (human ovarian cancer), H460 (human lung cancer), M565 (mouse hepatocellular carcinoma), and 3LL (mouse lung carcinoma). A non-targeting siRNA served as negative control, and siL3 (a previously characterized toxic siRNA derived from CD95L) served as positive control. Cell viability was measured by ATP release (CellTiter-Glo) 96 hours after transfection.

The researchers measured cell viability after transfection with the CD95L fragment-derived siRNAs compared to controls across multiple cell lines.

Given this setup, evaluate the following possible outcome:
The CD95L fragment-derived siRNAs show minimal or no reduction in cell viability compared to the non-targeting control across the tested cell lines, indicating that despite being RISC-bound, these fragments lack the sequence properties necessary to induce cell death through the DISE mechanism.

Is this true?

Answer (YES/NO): NO